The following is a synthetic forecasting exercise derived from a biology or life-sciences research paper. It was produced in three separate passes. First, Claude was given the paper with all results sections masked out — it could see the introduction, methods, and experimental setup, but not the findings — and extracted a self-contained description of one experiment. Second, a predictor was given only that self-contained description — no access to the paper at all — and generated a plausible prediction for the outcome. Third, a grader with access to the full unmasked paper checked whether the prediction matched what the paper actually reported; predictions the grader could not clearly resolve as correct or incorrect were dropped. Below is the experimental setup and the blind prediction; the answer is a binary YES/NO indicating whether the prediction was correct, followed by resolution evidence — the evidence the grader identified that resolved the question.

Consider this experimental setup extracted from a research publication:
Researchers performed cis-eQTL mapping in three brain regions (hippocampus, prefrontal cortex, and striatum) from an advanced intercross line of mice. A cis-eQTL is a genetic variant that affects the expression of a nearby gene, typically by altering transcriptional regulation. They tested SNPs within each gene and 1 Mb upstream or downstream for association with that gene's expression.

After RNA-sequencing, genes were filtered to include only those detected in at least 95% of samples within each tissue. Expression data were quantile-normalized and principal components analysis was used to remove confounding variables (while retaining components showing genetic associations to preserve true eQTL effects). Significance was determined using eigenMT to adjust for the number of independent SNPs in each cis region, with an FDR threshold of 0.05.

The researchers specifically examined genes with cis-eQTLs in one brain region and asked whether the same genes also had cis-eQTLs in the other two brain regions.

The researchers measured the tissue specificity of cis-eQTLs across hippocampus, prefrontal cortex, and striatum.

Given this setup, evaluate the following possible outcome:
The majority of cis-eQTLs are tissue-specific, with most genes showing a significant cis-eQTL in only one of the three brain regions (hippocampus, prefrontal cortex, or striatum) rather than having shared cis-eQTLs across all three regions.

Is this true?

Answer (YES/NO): NO